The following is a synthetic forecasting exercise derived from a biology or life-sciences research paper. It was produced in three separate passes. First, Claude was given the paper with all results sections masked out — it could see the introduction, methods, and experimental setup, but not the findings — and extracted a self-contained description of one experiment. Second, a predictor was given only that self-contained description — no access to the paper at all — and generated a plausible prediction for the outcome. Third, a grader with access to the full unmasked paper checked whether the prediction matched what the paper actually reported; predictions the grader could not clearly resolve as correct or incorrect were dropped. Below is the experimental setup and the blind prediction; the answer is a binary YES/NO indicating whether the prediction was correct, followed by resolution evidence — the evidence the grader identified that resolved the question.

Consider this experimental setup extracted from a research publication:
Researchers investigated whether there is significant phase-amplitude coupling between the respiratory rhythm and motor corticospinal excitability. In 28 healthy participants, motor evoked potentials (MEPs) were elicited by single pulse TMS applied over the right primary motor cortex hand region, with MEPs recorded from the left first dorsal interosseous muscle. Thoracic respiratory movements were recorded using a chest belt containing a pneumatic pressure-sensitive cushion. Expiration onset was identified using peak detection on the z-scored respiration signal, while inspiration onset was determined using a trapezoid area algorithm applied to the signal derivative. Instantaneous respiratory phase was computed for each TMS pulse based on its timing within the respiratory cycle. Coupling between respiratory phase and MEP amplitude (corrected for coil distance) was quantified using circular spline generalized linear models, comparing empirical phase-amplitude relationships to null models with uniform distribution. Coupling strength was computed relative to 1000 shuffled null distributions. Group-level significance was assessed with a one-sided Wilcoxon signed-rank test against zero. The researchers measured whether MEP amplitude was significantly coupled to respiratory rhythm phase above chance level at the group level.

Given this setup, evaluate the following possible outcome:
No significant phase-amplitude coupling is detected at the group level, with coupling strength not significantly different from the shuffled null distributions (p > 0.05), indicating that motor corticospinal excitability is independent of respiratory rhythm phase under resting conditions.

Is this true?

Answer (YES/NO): NO